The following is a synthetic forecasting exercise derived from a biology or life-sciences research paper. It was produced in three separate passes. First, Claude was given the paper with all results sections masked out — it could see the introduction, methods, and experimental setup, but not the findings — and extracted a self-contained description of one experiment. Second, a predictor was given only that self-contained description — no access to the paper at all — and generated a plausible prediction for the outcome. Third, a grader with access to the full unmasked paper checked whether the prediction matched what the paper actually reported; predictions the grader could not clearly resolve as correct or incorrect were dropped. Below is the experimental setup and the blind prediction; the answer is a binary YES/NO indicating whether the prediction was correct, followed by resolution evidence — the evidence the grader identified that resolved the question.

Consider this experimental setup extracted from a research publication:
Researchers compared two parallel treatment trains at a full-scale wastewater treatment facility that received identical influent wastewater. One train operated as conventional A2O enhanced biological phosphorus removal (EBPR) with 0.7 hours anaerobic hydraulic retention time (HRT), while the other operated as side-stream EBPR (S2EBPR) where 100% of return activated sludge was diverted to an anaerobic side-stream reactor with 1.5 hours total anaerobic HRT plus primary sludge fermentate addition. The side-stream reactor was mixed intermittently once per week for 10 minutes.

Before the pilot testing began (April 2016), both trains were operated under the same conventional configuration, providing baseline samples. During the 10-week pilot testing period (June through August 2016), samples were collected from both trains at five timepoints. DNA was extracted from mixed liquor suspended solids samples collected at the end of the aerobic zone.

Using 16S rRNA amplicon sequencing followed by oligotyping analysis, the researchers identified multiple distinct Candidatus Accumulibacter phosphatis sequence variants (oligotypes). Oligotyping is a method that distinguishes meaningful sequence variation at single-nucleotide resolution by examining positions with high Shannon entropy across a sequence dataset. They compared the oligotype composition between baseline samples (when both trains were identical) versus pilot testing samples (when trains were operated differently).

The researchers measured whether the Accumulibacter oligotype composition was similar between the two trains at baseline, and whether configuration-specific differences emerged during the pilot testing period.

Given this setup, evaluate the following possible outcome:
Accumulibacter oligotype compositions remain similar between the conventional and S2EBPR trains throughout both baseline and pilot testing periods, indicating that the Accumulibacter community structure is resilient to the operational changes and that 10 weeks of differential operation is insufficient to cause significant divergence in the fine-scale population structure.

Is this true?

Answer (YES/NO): NO